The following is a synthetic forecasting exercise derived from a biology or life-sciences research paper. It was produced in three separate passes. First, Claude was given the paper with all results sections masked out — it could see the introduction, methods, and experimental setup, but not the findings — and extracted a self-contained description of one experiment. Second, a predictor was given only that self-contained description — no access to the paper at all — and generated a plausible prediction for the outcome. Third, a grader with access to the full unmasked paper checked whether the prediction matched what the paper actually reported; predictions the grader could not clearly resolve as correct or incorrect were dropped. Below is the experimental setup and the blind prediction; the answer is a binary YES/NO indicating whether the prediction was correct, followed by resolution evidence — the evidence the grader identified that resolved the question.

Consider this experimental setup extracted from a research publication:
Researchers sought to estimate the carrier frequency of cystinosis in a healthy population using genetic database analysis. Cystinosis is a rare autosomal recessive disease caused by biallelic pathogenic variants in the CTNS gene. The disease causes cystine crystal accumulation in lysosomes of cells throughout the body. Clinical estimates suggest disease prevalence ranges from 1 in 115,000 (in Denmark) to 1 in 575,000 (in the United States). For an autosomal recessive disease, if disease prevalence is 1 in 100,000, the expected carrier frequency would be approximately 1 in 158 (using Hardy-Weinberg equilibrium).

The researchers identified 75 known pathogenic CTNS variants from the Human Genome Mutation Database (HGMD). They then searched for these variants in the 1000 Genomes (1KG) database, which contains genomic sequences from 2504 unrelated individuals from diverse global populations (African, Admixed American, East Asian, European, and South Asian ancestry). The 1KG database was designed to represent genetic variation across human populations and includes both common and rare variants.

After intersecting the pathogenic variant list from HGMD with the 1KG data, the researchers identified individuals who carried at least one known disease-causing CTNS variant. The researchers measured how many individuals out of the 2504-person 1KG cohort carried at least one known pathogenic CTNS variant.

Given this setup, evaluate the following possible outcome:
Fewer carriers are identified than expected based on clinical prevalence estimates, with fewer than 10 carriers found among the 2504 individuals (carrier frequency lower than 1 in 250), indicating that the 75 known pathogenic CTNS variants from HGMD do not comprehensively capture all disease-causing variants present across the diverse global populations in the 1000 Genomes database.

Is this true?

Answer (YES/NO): NO